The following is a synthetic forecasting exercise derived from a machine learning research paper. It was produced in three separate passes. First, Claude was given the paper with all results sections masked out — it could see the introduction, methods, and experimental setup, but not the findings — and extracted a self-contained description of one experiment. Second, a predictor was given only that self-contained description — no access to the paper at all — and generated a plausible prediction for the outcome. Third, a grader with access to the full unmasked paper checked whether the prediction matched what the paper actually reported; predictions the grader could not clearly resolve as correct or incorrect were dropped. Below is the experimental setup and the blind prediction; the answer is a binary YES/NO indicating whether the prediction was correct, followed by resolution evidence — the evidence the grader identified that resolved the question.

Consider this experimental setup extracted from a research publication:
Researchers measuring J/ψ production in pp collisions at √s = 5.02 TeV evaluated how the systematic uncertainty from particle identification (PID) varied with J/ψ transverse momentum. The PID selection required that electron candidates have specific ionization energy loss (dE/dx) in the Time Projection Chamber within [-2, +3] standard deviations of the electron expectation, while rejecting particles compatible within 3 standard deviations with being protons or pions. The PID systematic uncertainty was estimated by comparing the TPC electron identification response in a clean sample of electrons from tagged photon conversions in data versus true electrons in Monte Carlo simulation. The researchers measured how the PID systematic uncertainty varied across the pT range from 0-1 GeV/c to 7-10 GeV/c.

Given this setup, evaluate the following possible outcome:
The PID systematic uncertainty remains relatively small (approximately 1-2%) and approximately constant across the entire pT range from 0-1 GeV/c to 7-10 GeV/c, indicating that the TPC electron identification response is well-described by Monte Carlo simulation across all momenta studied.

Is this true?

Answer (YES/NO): NO